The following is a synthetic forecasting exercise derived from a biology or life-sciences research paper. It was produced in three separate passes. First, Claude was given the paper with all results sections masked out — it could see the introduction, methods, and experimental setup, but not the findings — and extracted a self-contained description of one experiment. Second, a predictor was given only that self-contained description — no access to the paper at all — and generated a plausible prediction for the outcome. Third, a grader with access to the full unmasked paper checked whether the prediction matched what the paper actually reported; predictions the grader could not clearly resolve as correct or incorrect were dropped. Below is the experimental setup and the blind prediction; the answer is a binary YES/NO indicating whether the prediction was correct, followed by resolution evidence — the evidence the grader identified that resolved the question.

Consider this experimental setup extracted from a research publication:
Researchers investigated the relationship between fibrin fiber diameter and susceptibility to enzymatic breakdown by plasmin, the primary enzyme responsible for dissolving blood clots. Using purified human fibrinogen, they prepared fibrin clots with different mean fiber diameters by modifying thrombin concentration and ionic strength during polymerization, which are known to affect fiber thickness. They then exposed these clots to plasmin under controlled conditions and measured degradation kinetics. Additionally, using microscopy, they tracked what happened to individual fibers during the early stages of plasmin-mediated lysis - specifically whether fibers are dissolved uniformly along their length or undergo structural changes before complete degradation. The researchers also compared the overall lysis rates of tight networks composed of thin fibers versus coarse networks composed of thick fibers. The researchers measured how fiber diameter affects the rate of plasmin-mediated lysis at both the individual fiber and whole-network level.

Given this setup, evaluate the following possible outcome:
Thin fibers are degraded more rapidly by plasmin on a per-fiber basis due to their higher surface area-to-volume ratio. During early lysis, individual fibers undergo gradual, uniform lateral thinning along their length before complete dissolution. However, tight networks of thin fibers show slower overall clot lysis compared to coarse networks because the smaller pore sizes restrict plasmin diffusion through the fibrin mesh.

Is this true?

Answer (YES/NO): NO